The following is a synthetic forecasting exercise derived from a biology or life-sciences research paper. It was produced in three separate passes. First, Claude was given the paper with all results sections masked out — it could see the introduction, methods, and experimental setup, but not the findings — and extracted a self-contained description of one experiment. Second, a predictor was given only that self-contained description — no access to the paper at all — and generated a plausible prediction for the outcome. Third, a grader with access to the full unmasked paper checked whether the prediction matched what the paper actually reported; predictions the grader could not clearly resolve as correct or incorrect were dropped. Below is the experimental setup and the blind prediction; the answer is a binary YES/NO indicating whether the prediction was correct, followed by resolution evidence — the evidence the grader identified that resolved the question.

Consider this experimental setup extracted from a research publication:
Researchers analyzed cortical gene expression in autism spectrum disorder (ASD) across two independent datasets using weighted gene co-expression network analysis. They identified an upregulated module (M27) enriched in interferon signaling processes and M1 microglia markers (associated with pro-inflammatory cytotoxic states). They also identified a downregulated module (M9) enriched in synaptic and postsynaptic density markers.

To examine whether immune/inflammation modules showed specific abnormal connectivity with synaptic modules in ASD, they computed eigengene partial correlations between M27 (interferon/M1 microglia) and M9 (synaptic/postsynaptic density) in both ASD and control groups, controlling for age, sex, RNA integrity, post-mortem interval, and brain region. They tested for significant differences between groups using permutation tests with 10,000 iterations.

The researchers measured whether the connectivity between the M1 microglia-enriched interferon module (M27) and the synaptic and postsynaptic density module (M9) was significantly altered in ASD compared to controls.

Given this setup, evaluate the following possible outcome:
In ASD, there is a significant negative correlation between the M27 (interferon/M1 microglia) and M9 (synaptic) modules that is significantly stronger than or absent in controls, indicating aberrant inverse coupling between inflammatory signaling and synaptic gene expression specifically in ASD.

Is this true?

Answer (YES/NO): YES